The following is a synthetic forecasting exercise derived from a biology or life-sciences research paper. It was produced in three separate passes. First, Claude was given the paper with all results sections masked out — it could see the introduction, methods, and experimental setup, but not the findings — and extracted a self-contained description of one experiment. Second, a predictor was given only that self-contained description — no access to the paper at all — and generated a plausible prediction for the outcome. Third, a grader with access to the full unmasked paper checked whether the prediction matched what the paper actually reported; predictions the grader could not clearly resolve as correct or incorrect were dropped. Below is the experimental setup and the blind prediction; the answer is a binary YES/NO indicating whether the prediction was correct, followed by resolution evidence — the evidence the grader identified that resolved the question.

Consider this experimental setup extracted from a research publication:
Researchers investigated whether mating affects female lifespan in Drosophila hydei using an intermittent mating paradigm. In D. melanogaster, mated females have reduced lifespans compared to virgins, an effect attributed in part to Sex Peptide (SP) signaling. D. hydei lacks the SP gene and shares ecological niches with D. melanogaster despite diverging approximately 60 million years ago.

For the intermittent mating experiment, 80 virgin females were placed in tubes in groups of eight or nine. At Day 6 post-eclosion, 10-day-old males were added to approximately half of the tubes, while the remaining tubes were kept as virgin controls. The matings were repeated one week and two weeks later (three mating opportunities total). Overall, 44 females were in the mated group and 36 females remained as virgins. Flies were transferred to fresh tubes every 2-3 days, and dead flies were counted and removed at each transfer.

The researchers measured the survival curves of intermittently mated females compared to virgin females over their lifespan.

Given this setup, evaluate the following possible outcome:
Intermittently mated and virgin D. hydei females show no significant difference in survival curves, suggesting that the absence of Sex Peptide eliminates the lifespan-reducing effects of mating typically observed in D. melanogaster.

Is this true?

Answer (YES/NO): YES